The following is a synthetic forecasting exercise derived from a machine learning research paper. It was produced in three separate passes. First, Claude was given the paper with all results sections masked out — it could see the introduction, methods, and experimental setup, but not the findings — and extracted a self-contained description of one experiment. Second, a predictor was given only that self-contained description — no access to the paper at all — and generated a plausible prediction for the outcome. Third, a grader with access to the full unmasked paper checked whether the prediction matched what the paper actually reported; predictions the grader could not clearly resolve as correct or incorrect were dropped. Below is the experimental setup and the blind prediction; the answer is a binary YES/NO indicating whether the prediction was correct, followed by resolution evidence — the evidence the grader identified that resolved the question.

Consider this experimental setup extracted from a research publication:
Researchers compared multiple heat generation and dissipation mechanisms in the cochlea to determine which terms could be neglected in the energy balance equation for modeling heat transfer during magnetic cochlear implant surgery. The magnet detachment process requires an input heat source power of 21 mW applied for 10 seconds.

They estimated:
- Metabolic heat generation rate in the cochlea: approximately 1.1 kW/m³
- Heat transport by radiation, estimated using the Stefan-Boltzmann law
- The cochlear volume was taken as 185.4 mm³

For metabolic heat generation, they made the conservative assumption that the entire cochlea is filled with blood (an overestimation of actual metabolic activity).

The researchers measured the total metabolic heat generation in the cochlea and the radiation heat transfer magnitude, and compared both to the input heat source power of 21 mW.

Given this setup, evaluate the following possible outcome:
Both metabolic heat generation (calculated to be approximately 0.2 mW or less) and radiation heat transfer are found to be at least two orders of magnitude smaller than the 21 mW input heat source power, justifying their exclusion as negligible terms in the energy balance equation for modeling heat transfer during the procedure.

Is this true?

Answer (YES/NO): YES